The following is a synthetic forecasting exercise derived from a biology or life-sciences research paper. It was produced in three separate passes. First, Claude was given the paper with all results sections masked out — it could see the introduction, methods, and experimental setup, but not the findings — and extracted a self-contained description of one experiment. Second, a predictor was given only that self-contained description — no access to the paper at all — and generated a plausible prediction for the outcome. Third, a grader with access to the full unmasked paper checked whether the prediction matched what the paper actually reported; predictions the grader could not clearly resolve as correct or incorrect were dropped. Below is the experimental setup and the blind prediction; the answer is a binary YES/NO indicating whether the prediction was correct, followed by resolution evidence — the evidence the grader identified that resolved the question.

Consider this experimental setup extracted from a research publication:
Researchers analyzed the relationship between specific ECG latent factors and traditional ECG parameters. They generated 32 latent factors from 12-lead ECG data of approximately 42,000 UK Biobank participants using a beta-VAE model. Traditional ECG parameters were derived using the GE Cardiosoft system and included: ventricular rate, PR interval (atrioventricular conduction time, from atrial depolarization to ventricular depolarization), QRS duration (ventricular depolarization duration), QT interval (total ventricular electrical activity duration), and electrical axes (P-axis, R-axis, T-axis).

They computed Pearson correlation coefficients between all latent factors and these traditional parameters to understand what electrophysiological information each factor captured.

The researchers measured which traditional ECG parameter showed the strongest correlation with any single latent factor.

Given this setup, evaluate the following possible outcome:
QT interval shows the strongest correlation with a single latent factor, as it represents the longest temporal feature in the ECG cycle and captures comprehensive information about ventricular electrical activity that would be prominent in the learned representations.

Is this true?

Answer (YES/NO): NO